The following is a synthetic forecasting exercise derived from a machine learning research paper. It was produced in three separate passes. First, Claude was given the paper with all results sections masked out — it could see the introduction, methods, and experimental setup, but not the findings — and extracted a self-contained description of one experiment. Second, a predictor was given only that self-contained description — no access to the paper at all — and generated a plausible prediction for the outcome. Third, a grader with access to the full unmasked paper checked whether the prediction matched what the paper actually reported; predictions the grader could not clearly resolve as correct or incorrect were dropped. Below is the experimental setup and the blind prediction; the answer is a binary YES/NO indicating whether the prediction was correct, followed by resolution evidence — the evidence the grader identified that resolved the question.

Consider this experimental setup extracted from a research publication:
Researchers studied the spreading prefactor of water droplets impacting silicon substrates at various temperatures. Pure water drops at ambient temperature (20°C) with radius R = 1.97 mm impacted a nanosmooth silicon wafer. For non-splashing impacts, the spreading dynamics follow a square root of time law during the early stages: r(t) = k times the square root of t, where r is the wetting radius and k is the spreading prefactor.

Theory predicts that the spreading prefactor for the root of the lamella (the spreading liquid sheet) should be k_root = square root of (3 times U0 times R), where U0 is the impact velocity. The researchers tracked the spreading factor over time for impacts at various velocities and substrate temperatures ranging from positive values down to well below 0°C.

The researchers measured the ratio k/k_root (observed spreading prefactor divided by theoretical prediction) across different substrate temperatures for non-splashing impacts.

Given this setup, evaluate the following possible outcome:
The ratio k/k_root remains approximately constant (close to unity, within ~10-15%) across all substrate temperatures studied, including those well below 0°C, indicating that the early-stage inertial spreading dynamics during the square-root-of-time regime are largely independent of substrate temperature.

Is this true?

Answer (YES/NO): YES